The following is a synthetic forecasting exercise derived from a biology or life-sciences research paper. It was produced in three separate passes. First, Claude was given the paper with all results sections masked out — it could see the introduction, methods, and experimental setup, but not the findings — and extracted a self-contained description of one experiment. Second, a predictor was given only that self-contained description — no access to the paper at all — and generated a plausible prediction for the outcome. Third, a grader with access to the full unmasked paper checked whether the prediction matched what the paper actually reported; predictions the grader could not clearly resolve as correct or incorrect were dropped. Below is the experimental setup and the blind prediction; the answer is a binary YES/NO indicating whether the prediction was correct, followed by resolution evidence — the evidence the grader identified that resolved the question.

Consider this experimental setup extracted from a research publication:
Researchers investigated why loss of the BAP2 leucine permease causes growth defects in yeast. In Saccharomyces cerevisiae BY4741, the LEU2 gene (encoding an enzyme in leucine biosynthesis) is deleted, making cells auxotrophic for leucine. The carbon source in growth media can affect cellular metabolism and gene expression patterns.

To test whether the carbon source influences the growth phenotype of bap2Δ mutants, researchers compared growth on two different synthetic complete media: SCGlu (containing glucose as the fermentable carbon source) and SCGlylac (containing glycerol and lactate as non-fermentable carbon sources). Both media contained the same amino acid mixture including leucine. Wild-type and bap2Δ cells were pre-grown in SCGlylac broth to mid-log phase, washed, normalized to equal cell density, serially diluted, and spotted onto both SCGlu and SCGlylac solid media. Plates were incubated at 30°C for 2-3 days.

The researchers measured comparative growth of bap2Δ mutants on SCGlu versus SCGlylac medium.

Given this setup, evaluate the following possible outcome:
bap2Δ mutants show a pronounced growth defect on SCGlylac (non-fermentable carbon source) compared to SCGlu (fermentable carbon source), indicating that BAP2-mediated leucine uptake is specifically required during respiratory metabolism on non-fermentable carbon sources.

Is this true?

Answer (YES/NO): NO